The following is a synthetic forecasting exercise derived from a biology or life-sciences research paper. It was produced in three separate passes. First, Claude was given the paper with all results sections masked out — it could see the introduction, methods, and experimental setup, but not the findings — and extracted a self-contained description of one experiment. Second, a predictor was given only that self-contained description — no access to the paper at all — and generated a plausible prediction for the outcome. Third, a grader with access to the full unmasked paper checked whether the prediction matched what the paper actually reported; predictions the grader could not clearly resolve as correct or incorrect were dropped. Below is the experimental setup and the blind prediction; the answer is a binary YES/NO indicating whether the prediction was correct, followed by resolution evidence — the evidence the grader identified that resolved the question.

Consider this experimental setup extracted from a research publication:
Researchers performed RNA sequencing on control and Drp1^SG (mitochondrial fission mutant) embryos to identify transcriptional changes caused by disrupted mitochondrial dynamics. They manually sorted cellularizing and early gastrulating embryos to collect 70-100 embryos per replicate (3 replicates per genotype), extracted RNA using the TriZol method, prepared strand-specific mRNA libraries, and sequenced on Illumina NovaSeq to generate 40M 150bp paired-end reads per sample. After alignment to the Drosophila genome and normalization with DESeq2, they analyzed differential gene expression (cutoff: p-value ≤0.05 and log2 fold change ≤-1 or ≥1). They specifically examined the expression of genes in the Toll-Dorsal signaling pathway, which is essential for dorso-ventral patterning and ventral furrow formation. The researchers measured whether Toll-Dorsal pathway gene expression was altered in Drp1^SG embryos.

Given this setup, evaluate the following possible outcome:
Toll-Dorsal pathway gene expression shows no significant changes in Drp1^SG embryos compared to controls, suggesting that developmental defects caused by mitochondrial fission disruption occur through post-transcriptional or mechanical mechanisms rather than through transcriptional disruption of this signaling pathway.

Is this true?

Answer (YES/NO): YES